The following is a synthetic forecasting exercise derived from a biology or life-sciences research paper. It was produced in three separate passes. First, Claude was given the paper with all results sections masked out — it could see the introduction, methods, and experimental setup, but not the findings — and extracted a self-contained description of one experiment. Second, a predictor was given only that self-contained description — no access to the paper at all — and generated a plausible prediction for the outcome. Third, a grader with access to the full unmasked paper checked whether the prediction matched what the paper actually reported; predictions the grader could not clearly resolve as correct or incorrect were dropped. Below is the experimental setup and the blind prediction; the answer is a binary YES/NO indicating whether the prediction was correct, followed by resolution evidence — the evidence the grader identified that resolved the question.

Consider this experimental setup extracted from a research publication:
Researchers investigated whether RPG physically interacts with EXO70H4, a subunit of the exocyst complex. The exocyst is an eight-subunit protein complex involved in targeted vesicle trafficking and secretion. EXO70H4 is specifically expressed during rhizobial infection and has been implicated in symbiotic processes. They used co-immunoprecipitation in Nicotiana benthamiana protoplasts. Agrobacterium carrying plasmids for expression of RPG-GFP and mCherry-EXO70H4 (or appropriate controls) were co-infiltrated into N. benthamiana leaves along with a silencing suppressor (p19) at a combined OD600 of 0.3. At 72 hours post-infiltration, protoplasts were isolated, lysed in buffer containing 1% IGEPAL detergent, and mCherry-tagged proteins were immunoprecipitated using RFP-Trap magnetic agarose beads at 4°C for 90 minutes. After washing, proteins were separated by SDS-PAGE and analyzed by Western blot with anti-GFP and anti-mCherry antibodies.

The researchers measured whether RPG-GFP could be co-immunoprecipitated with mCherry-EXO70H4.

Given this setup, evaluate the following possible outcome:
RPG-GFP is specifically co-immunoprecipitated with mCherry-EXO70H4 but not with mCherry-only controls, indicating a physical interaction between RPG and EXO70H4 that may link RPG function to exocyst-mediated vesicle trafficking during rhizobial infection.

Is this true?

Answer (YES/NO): YES